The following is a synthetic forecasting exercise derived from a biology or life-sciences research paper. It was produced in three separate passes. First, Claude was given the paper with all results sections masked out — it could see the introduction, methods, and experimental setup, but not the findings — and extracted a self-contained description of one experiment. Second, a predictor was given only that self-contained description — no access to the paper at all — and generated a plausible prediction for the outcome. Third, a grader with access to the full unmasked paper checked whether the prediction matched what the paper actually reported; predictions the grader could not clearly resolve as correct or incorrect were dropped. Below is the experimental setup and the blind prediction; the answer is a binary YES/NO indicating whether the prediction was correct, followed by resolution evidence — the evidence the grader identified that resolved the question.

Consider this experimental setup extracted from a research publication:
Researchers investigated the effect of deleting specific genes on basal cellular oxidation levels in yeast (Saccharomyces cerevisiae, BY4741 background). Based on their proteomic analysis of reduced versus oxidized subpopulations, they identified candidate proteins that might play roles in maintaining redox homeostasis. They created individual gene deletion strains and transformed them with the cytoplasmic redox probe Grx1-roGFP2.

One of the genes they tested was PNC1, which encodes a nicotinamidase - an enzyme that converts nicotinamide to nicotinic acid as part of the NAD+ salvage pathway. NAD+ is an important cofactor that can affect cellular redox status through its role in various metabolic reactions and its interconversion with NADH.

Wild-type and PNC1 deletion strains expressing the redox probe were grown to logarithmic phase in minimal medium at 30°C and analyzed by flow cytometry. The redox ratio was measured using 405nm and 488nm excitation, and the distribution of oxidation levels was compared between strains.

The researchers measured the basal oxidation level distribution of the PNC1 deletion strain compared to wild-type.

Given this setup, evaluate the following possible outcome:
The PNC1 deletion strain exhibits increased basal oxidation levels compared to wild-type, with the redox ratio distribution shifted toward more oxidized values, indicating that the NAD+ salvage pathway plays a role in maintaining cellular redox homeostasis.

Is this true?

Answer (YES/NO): NO